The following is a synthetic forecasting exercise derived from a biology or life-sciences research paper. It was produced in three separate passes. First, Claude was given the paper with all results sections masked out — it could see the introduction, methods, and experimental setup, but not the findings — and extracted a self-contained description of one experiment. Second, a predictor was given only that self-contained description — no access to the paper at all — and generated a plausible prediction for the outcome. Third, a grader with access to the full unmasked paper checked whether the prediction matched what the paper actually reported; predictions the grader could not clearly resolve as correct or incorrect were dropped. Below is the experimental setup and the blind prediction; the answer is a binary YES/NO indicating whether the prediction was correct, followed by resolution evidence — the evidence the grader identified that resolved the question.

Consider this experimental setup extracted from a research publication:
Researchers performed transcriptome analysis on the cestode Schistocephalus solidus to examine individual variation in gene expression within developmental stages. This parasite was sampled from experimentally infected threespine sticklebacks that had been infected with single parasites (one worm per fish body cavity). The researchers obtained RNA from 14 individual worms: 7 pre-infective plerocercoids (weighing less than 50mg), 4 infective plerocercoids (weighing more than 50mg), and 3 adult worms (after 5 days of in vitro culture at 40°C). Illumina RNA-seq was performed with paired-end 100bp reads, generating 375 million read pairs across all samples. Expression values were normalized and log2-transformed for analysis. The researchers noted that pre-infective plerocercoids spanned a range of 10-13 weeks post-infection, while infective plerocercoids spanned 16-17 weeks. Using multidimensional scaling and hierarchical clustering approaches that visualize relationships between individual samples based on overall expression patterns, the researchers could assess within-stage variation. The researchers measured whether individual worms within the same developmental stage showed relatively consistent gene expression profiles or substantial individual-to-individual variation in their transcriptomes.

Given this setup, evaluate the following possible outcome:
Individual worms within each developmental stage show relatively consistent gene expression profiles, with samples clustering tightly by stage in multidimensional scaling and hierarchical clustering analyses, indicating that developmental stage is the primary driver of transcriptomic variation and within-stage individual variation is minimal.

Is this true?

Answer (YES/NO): YES